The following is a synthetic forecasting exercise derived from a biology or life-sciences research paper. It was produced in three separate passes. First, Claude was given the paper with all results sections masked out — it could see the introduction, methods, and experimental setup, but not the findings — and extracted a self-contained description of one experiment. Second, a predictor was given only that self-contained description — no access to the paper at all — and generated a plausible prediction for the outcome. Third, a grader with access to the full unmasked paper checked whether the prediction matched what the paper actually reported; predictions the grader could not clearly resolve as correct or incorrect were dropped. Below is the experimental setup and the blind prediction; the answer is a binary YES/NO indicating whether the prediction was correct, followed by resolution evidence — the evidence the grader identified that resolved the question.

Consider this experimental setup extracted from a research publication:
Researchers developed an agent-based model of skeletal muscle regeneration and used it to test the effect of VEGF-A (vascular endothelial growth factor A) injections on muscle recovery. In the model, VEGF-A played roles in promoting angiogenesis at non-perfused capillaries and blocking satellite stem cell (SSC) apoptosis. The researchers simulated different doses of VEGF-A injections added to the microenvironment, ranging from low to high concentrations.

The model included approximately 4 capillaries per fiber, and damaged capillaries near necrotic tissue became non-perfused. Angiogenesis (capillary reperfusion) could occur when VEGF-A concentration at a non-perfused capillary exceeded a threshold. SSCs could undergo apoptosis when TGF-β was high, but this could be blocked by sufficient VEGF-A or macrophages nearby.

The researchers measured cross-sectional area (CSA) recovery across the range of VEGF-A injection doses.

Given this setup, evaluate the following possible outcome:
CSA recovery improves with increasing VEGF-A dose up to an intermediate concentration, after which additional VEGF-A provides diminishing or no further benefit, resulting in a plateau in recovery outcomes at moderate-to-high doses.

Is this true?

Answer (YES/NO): YES